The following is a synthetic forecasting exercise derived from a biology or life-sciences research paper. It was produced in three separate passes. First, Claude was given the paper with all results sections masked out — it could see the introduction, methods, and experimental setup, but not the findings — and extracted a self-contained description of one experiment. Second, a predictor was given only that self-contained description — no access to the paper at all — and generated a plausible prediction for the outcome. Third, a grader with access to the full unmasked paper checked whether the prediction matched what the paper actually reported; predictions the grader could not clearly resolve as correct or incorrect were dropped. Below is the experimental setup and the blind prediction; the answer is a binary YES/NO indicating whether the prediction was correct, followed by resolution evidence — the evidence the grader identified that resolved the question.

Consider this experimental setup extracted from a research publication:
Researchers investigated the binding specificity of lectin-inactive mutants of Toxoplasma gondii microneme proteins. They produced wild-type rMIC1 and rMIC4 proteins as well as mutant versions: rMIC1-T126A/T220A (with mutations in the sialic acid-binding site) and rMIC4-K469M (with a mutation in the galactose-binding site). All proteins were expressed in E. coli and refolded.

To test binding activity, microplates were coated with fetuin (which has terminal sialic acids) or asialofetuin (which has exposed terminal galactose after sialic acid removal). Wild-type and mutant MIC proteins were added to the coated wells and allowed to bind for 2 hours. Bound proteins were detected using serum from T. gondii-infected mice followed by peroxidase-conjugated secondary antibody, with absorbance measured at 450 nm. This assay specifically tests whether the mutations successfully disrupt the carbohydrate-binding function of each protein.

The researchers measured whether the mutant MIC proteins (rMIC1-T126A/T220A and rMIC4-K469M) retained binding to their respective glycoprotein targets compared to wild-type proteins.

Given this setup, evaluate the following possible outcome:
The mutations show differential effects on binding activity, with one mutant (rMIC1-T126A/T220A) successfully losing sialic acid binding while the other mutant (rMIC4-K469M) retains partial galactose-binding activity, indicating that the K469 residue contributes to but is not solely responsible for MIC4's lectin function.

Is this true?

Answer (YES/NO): NO